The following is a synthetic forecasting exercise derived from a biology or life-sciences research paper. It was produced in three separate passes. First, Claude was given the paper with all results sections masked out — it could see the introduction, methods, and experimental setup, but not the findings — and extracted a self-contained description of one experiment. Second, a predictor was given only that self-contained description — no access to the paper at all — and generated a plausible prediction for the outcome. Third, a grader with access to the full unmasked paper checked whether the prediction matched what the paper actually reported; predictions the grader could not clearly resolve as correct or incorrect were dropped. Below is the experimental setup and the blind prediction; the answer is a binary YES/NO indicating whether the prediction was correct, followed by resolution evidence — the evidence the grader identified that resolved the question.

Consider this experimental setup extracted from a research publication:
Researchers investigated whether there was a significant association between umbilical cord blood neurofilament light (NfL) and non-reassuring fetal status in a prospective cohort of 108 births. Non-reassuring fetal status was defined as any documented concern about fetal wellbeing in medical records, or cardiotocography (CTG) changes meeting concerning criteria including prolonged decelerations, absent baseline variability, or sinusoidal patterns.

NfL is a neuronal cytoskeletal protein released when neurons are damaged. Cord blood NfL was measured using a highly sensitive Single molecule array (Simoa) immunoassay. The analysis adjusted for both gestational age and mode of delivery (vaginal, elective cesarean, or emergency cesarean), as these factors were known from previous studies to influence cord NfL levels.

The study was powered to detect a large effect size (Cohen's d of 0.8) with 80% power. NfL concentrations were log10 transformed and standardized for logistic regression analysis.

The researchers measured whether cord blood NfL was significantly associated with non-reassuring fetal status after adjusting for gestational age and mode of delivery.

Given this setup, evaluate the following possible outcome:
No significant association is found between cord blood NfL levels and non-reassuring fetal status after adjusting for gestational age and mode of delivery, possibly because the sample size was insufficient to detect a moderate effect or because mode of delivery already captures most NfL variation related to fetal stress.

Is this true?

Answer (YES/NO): NO